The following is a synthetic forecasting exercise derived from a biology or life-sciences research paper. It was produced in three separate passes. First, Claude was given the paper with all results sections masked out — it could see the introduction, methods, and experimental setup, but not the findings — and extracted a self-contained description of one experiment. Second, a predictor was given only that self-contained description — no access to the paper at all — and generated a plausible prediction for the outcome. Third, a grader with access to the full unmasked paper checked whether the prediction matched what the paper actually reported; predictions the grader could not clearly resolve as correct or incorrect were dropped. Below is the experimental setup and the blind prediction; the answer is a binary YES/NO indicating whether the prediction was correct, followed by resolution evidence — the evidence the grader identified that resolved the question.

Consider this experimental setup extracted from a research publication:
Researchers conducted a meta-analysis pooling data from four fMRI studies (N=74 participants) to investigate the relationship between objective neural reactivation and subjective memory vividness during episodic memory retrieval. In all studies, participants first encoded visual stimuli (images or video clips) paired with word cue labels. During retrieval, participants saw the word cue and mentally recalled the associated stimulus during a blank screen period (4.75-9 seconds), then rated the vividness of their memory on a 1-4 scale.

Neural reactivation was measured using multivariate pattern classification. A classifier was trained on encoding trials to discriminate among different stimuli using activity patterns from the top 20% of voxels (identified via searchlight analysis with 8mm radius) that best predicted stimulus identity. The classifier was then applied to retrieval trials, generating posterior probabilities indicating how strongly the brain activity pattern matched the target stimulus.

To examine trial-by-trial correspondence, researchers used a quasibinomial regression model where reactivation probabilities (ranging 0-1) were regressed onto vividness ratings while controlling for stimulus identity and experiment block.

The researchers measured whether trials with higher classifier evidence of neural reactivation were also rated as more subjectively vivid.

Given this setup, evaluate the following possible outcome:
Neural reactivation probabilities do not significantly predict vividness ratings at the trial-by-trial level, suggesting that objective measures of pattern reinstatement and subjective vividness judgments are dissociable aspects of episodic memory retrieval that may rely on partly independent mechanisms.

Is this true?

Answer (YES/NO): NO